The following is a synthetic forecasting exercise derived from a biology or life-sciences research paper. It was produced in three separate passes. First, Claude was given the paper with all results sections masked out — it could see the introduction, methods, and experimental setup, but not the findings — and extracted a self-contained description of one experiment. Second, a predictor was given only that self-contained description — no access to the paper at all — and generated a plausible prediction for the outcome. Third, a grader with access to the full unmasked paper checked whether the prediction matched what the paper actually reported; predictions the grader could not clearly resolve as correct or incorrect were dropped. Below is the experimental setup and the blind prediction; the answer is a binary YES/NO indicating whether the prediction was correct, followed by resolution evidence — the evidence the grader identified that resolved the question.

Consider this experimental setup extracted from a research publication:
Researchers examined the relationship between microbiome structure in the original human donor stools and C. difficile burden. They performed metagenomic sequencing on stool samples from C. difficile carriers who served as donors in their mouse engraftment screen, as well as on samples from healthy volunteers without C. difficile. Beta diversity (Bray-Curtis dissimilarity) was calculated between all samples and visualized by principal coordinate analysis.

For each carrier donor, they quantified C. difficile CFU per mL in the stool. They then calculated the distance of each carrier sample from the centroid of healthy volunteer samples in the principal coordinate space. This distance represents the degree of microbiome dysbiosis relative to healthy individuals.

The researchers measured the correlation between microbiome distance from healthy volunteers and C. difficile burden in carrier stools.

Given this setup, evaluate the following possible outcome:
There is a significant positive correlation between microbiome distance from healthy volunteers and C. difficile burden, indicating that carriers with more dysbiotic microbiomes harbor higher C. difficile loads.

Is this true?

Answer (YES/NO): YES